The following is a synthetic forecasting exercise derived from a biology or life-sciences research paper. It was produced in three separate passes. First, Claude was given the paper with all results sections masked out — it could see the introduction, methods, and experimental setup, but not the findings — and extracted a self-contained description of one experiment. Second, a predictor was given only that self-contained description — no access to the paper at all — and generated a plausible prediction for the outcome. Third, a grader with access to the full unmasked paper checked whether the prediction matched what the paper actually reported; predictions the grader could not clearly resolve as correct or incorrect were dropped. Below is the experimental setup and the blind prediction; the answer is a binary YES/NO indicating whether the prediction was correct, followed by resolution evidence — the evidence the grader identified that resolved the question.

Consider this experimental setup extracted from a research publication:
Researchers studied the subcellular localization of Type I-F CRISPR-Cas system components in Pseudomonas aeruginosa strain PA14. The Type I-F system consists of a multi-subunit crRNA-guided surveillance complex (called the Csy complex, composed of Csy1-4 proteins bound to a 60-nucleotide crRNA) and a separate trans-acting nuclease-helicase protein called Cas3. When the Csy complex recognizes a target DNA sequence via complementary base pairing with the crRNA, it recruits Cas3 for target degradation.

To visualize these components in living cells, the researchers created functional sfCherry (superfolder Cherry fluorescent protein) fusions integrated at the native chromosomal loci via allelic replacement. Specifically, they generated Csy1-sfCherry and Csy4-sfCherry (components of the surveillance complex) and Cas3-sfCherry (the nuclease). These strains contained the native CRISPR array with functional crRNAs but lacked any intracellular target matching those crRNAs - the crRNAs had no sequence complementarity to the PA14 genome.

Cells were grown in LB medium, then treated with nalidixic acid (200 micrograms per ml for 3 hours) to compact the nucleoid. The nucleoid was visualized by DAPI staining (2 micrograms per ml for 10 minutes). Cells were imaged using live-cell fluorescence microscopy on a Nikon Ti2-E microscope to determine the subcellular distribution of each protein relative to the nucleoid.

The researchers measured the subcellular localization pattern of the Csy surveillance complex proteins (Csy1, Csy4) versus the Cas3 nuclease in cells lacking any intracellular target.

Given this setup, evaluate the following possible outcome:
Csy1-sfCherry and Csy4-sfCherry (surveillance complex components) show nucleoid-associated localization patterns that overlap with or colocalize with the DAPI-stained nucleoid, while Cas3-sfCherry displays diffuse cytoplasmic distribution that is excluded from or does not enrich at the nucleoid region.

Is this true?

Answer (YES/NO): YES